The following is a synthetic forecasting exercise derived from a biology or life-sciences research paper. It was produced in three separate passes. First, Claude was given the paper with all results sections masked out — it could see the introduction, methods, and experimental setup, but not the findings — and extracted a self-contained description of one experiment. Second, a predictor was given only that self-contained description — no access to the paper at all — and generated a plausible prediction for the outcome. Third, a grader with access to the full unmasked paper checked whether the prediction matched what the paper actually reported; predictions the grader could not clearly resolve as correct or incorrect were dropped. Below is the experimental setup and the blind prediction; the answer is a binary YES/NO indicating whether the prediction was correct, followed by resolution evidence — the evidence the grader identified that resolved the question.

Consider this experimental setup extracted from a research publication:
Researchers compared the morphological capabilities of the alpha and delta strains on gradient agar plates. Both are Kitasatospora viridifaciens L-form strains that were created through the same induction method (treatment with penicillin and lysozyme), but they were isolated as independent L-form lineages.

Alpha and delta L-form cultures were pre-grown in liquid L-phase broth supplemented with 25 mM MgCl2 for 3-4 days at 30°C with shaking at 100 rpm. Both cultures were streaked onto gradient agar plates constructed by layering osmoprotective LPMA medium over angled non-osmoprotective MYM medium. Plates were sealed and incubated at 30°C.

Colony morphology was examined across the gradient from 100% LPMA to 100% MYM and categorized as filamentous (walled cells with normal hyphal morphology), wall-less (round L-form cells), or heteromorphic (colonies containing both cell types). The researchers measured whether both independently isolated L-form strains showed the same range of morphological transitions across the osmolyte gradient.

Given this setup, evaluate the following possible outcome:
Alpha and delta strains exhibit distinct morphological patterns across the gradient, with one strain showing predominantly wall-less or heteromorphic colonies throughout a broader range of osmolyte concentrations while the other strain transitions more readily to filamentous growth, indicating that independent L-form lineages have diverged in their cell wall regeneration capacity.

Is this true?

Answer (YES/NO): YES